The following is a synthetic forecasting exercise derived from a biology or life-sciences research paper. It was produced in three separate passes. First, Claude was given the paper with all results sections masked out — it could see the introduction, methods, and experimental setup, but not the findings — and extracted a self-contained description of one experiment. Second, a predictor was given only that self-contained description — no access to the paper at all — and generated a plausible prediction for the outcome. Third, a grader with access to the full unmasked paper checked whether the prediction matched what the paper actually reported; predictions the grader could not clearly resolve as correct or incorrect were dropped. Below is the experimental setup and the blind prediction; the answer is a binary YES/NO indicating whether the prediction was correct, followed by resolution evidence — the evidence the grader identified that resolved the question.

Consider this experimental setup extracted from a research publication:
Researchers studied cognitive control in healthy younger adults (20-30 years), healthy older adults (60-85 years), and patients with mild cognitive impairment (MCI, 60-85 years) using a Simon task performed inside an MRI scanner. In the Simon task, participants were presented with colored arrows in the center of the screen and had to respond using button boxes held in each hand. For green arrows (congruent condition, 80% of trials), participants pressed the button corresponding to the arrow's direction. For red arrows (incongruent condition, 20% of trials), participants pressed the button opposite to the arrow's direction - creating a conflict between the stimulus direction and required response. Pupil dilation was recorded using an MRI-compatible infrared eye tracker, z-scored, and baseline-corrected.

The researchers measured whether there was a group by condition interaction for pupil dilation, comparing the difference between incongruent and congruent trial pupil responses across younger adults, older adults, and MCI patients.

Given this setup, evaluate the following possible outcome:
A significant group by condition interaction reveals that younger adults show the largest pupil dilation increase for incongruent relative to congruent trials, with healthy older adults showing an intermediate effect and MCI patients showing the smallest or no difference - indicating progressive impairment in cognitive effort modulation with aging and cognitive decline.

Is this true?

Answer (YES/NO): NO